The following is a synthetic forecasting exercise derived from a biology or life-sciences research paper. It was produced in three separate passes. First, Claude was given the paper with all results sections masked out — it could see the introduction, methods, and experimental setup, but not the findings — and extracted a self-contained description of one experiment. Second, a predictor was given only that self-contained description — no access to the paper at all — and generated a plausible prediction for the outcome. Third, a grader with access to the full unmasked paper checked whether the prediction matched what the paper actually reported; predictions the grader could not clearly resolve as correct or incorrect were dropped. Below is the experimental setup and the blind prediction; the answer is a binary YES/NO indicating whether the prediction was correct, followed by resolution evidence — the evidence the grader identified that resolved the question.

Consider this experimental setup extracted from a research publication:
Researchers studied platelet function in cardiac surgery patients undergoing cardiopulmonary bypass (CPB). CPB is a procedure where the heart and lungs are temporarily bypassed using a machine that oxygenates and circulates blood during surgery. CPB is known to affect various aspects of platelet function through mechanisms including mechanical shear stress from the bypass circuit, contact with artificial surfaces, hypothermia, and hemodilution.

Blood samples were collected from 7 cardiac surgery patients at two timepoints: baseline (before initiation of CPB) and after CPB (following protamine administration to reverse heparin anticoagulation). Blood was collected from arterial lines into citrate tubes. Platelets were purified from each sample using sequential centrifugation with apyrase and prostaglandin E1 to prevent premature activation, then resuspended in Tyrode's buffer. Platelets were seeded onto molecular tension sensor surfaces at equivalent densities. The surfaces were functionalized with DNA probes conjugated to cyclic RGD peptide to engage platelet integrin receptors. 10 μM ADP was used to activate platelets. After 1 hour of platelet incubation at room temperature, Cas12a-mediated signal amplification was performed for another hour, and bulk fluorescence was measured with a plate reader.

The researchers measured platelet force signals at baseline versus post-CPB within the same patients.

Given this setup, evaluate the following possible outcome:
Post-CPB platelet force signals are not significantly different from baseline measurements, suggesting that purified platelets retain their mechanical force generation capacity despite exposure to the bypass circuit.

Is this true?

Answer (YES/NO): NO